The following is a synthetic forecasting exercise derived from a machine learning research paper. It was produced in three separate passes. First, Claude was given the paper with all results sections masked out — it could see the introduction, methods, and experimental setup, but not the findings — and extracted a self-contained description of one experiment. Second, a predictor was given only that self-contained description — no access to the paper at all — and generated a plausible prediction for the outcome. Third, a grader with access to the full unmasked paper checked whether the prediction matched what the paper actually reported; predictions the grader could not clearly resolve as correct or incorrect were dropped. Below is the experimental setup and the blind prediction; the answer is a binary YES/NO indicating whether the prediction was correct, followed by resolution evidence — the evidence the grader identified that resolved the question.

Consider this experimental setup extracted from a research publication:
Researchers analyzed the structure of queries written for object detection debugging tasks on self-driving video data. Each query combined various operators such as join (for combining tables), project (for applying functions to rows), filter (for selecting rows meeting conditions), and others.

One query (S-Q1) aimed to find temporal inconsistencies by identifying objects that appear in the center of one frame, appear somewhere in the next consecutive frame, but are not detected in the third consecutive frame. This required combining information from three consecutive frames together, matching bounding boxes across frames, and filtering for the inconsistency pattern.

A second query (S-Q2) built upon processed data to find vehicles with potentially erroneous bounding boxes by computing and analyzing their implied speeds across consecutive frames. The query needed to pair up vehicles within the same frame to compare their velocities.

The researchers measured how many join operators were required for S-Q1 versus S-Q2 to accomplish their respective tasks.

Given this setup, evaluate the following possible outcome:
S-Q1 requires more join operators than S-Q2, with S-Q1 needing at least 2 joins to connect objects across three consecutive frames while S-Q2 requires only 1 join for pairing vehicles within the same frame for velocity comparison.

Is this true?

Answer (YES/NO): YES